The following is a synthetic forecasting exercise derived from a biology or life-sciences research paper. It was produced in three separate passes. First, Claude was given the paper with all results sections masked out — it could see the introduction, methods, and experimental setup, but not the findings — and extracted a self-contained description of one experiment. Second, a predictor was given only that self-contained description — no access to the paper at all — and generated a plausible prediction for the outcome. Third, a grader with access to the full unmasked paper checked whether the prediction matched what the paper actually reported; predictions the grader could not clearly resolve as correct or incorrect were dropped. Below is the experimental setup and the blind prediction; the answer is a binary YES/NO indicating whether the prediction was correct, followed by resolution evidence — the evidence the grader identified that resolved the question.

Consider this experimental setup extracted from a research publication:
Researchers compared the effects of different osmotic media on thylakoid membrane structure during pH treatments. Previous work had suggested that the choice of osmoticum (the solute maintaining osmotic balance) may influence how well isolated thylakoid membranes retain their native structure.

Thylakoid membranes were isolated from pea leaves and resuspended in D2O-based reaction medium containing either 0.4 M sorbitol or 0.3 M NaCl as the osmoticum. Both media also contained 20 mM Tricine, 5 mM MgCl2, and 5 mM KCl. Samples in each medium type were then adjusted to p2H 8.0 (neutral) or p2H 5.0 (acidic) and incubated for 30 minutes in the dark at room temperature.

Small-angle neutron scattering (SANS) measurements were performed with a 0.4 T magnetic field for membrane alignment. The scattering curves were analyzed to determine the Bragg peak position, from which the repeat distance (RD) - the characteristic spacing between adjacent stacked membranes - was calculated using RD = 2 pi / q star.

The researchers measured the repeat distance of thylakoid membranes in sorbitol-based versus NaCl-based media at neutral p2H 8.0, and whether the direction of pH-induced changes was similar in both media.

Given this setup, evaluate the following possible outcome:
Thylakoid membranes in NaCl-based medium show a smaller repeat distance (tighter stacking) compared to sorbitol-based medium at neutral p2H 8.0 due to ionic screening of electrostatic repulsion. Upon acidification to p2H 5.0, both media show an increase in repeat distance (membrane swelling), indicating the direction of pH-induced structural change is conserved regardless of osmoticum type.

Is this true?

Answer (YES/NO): NO